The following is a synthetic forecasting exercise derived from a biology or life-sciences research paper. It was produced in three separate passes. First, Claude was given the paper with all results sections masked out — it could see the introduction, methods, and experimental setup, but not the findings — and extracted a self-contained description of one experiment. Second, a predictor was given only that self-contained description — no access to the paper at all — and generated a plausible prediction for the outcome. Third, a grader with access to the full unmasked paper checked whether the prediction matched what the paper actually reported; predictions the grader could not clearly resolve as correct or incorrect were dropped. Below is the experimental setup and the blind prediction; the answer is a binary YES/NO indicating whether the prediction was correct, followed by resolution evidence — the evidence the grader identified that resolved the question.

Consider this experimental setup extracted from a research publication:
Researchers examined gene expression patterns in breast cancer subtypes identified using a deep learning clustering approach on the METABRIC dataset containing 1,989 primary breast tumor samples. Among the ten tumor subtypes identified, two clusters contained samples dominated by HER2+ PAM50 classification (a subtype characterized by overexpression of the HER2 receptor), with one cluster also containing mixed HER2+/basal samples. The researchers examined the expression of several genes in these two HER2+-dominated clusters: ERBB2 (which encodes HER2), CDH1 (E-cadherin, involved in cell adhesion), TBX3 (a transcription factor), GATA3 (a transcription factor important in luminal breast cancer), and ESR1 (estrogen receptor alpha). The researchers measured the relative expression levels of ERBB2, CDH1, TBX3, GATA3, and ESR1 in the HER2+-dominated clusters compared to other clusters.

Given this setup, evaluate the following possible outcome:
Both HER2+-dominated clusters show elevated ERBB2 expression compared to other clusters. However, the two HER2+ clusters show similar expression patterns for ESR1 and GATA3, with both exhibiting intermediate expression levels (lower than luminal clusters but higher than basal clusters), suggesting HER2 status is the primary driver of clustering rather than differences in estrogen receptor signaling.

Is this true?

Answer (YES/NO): NO